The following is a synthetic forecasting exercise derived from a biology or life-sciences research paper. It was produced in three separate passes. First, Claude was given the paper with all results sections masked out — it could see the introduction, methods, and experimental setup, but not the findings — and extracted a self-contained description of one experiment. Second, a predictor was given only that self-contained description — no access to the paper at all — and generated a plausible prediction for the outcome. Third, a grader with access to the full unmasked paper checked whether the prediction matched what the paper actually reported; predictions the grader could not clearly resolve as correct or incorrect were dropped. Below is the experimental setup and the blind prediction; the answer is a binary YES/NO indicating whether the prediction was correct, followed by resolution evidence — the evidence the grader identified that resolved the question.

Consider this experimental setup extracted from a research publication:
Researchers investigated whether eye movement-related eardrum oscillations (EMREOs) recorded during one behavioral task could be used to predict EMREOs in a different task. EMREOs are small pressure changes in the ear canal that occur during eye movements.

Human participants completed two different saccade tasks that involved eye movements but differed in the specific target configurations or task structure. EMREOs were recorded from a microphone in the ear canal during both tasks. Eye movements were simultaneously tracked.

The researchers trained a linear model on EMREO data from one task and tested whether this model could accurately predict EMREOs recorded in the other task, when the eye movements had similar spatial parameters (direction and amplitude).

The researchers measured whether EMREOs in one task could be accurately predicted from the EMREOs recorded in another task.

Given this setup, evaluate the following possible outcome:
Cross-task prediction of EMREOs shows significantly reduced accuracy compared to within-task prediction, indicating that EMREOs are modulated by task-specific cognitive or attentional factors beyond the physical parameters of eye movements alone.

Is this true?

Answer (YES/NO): NO